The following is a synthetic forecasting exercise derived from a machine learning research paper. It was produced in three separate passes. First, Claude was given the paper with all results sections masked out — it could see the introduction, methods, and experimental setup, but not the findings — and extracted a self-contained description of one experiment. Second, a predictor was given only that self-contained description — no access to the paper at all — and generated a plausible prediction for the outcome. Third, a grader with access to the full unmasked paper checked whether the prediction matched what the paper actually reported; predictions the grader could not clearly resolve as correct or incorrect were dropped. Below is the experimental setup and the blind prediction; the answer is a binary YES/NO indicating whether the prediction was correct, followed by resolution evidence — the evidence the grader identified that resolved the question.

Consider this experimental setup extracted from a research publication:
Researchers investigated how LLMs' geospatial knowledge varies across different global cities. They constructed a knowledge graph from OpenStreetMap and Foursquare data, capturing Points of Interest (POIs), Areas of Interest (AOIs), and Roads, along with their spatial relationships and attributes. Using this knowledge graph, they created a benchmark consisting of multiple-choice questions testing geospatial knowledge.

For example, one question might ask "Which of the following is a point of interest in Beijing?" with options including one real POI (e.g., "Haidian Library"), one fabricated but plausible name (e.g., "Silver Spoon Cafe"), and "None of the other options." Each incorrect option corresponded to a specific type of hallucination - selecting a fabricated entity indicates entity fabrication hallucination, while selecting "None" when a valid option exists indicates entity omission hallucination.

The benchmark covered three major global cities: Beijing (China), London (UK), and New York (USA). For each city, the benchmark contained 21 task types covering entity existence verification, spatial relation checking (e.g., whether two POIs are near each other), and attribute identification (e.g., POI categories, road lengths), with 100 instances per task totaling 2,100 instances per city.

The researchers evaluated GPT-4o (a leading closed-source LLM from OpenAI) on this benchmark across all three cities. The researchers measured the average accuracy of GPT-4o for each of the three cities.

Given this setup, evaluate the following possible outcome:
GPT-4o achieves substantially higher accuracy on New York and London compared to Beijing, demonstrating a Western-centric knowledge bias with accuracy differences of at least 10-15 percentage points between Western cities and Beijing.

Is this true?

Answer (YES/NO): NO